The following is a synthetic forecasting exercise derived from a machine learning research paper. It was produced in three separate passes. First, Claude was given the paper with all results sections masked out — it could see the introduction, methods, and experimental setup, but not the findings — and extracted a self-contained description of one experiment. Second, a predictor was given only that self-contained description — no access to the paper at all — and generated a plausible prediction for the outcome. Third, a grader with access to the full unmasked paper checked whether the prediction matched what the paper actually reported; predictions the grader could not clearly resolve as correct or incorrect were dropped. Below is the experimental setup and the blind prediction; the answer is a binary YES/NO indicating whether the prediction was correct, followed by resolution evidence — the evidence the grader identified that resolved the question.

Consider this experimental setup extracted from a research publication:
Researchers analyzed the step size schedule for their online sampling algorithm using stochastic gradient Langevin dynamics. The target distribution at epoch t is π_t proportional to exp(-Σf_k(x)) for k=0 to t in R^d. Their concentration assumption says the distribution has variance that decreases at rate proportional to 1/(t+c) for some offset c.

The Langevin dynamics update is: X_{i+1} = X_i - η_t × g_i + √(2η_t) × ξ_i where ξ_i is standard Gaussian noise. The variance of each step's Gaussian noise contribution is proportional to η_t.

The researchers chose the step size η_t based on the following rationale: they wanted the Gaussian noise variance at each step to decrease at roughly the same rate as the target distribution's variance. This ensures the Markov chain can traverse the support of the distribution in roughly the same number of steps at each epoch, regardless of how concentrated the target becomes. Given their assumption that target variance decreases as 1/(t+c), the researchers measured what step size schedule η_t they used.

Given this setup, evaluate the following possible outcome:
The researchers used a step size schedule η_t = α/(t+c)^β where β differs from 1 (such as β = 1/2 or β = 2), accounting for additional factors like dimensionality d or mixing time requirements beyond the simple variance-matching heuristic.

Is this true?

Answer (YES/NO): NO